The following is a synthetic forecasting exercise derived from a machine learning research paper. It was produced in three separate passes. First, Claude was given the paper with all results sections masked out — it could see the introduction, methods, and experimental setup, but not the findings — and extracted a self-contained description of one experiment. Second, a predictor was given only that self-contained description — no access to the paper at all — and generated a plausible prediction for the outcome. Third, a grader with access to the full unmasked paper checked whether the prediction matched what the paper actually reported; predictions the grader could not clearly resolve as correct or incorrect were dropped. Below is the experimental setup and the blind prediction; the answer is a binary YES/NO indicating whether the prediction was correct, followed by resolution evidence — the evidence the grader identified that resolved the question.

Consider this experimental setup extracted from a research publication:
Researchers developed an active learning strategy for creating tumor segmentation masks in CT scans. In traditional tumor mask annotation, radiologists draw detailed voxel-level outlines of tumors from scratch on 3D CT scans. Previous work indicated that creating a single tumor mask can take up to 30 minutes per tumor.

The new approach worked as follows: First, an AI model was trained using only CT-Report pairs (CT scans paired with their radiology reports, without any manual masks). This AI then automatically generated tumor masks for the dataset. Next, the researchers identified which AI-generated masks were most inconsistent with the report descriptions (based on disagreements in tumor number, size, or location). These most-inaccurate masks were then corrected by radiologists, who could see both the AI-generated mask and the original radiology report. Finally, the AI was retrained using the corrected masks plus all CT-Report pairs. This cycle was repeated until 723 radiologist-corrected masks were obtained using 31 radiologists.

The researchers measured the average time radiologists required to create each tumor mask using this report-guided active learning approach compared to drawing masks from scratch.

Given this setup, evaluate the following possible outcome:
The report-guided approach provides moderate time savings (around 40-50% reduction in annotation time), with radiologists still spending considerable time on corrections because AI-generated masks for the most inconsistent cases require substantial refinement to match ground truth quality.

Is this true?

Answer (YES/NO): NO